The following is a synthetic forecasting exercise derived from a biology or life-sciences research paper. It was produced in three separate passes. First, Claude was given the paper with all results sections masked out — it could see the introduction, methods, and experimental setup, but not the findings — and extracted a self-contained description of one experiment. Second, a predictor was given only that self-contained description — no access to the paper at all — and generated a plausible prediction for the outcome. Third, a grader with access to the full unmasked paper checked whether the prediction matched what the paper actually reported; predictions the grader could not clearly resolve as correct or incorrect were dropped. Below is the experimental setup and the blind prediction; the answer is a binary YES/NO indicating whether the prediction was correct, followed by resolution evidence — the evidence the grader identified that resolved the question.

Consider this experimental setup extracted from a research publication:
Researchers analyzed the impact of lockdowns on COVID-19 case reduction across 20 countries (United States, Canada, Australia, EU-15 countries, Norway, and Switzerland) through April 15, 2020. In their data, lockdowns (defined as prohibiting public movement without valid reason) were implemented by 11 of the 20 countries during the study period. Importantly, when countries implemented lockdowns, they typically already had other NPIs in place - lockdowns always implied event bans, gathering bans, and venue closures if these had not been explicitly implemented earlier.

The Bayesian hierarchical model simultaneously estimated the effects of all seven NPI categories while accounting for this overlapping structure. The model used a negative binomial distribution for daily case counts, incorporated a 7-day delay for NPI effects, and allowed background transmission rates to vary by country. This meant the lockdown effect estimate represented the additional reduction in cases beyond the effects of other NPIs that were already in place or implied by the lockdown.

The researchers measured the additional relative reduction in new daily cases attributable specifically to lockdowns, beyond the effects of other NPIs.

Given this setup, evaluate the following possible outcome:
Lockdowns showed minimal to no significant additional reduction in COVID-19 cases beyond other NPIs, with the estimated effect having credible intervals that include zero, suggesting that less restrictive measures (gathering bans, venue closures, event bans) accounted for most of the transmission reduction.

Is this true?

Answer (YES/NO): YES